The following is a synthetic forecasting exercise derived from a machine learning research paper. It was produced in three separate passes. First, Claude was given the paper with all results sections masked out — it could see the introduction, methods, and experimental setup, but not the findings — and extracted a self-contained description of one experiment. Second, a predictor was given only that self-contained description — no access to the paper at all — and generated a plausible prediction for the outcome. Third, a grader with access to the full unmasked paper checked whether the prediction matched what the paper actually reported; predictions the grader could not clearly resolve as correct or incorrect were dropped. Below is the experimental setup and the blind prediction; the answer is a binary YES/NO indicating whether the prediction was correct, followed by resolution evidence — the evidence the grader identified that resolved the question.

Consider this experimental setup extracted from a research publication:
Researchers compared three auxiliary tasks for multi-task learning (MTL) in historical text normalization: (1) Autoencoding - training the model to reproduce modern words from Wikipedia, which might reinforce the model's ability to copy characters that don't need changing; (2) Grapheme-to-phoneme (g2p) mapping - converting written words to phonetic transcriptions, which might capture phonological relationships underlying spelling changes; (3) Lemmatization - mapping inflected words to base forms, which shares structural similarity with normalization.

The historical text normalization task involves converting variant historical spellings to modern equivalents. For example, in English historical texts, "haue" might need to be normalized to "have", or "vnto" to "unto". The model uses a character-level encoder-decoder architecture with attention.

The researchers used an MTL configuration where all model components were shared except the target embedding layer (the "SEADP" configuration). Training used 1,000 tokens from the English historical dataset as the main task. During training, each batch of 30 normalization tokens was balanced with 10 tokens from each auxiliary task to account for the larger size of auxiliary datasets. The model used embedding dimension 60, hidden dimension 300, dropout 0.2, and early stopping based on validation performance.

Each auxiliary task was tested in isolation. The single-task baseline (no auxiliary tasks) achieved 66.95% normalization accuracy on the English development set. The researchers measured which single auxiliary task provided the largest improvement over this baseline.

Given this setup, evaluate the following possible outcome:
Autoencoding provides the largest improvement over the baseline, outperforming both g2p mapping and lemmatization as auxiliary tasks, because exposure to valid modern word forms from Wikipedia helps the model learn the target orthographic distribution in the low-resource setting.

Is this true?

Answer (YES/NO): YES